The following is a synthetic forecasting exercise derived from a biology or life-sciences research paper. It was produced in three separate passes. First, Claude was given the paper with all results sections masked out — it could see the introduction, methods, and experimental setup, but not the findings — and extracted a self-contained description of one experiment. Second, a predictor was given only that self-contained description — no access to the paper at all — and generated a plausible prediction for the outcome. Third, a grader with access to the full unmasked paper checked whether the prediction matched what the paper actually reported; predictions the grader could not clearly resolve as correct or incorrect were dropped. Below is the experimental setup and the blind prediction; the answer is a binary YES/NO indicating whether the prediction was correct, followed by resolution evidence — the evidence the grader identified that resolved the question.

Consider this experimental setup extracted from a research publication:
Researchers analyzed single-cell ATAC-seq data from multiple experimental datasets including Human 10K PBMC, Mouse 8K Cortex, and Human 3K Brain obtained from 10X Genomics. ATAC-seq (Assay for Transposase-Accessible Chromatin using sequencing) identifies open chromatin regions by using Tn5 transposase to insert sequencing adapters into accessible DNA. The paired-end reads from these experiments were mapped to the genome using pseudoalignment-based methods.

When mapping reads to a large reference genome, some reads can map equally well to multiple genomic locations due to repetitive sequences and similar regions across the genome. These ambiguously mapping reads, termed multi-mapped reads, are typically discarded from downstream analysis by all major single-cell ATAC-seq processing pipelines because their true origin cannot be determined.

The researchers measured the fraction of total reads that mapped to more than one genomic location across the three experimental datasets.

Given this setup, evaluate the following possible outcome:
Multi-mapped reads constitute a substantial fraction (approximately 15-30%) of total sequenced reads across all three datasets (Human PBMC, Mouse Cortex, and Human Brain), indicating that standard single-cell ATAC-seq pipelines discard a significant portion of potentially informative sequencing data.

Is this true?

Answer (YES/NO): NO